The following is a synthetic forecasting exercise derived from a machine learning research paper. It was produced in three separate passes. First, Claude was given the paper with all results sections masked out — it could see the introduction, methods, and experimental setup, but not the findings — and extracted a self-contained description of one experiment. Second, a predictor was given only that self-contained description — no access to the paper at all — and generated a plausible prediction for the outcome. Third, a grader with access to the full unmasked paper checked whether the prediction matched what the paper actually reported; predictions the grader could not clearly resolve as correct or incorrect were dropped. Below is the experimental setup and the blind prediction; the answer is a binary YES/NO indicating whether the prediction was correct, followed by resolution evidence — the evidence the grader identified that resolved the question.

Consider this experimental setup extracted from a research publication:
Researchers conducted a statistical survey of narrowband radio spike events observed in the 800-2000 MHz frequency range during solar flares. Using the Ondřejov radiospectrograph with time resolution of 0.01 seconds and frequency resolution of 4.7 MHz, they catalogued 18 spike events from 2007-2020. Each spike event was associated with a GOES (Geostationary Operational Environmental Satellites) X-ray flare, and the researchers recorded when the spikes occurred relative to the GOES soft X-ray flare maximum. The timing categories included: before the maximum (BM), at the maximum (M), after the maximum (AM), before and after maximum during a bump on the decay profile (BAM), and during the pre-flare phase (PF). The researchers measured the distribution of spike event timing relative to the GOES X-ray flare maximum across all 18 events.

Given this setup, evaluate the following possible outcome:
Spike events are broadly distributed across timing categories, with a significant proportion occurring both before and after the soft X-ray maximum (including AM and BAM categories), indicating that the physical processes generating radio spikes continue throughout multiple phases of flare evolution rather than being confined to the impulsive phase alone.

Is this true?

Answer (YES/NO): NO